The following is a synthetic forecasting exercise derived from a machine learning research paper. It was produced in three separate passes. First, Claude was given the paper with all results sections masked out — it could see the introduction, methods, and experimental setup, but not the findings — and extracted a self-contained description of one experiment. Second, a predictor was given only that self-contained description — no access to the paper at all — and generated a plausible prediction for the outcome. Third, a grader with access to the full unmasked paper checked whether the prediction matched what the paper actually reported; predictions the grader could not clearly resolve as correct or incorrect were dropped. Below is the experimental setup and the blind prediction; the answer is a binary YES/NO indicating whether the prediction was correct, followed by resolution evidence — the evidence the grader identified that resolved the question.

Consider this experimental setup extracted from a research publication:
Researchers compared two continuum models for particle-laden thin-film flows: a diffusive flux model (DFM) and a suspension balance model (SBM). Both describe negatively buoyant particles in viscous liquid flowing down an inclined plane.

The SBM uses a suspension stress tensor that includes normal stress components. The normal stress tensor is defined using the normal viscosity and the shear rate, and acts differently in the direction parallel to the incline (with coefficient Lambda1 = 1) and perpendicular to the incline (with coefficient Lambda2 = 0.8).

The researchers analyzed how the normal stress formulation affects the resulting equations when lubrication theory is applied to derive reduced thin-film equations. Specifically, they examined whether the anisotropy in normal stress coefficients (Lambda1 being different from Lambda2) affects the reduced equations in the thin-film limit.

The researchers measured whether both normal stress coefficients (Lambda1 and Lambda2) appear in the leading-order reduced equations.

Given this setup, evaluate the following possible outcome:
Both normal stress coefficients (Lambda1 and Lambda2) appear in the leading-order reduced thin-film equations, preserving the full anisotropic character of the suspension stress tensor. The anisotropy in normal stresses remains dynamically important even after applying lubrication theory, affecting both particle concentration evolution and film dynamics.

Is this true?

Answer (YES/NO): NO